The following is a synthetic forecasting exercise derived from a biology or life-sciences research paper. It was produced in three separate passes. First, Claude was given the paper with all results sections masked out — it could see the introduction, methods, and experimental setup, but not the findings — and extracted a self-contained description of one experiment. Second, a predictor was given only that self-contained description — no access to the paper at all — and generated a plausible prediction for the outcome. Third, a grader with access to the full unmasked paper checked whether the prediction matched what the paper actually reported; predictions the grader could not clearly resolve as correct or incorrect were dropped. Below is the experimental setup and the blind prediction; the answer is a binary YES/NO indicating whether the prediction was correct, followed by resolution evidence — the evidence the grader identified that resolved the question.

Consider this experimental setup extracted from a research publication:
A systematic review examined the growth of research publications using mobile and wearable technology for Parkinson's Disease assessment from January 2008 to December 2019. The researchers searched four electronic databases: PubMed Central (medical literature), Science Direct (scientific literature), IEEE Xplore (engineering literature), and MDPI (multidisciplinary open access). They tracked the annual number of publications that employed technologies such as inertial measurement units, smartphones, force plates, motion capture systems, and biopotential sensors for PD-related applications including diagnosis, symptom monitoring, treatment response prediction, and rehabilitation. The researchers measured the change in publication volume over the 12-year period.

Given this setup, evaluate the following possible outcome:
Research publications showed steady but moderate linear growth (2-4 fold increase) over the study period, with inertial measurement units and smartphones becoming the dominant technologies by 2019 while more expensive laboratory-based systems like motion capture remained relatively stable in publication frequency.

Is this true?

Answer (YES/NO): NO